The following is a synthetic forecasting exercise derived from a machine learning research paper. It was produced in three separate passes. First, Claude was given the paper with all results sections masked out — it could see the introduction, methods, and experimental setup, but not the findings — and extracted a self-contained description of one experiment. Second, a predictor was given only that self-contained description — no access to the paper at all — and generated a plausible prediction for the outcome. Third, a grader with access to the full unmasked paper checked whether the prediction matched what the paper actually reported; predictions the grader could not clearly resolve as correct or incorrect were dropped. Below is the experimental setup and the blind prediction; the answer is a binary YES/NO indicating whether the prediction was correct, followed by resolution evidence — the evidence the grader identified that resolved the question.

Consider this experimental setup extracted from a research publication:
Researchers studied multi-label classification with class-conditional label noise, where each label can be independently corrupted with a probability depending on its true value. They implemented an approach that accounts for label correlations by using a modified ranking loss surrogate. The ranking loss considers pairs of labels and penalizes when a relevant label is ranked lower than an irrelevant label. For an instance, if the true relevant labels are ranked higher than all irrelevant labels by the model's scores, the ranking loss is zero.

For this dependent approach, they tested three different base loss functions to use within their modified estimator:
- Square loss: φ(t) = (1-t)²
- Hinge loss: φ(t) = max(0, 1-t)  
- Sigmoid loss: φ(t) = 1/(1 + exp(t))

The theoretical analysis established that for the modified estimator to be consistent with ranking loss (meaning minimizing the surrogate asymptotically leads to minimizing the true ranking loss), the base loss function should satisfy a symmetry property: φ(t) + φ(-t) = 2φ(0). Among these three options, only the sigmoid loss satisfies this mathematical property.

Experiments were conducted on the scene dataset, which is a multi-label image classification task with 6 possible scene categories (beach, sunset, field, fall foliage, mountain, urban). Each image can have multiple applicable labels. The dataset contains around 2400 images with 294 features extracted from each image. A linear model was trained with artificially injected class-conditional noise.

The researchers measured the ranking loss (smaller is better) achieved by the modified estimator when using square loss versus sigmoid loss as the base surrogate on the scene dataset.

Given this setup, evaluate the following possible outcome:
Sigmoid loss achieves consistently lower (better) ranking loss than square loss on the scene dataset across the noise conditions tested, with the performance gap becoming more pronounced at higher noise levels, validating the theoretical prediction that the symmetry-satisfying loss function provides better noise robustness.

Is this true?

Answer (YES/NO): NO